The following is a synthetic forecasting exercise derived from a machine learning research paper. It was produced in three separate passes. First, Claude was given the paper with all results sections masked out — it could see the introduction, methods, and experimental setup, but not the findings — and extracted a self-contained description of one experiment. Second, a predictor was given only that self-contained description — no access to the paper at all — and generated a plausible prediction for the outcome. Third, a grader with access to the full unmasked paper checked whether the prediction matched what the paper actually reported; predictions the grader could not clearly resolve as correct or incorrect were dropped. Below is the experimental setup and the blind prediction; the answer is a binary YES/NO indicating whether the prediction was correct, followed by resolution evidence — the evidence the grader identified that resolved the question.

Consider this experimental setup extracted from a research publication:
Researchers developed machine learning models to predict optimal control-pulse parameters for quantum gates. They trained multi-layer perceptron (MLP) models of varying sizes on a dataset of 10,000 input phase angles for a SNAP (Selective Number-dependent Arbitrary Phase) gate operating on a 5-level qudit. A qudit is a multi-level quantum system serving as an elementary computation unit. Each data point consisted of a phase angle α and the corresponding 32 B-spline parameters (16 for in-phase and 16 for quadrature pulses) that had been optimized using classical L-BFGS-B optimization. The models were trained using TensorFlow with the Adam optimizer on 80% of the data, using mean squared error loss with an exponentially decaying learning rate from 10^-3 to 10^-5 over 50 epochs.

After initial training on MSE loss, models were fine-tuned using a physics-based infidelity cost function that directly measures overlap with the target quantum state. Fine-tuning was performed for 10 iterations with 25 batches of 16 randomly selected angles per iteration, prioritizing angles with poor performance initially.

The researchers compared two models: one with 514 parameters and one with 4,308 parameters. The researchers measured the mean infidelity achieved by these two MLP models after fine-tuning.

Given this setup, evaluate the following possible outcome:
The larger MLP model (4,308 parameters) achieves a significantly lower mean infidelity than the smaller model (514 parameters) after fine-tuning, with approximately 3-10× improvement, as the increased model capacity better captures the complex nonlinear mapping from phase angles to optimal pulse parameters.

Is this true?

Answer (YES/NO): NO